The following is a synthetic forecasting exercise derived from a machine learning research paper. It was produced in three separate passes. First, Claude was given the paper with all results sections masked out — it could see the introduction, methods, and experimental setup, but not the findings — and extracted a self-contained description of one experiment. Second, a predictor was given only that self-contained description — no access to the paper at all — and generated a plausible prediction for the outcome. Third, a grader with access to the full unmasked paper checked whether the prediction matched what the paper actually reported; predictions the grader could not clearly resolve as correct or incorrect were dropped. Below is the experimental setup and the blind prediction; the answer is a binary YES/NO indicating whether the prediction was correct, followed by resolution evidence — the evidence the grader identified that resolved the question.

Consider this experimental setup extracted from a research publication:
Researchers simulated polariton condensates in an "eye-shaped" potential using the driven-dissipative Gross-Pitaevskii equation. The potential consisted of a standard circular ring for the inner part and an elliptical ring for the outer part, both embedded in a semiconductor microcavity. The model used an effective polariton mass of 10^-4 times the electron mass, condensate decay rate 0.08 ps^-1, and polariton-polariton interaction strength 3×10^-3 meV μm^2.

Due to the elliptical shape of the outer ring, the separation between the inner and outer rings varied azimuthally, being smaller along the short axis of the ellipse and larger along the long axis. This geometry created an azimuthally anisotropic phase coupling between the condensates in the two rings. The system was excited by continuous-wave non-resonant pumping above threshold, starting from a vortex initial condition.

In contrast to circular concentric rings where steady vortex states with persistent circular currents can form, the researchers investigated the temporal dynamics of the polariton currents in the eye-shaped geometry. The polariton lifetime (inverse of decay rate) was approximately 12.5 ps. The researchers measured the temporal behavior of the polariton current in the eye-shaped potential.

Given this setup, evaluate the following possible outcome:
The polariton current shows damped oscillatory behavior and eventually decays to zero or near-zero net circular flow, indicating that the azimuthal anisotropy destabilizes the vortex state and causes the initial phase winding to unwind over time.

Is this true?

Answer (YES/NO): NO